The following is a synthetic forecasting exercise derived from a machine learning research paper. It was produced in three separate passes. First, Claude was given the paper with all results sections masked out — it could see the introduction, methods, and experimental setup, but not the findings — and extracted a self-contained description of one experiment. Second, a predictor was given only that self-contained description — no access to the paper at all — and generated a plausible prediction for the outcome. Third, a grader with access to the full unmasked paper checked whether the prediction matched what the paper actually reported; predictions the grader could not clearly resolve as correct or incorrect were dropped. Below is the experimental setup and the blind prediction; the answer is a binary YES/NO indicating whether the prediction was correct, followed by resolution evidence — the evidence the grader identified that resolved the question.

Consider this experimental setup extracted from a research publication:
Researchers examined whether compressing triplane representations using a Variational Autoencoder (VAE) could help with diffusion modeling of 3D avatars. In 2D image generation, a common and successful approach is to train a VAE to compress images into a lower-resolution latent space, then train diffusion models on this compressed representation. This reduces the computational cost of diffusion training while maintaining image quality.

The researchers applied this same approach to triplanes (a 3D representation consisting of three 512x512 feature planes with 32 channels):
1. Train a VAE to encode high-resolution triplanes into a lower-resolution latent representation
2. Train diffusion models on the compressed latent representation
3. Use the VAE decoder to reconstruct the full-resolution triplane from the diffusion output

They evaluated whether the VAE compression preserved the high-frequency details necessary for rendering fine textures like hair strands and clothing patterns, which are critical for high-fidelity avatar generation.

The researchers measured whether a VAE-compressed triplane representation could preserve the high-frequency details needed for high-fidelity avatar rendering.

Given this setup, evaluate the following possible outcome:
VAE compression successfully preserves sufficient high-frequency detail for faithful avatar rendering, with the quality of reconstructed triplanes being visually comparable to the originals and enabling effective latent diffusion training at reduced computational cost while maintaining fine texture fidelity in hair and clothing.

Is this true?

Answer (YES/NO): NO